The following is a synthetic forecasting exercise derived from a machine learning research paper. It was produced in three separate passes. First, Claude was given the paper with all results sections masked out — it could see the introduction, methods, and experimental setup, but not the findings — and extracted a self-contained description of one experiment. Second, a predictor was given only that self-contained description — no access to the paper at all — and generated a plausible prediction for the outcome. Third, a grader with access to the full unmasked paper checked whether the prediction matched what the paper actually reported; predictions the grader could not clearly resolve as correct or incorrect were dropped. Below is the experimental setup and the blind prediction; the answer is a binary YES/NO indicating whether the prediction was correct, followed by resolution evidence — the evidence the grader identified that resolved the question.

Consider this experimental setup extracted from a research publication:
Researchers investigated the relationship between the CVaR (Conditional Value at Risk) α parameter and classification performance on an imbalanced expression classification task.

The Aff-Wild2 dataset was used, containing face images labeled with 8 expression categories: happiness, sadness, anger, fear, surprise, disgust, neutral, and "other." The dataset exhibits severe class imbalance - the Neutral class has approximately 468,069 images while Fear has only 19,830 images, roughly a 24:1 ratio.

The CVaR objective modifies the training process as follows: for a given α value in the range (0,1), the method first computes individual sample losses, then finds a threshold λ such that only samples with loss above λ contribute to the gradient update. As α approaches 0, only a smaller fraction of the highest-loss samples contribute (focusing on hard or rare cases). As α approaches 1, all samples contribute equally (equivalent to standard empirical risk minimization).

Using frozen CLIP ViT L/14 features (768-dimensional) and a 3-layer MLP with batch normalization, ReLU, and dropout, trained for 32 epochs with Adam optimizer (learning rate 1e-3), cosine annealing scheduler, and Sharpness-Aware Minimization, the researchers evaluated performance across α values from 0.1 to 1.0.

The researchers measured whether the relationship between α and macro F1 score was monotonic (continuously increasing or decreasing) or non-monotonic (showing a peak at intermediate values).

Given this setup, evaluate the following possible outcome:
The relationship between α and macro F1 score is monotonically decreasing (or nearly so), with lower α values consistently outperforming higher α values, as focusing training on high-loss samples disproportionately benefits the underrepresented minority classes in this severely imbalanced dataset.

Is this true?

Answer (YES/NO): NO